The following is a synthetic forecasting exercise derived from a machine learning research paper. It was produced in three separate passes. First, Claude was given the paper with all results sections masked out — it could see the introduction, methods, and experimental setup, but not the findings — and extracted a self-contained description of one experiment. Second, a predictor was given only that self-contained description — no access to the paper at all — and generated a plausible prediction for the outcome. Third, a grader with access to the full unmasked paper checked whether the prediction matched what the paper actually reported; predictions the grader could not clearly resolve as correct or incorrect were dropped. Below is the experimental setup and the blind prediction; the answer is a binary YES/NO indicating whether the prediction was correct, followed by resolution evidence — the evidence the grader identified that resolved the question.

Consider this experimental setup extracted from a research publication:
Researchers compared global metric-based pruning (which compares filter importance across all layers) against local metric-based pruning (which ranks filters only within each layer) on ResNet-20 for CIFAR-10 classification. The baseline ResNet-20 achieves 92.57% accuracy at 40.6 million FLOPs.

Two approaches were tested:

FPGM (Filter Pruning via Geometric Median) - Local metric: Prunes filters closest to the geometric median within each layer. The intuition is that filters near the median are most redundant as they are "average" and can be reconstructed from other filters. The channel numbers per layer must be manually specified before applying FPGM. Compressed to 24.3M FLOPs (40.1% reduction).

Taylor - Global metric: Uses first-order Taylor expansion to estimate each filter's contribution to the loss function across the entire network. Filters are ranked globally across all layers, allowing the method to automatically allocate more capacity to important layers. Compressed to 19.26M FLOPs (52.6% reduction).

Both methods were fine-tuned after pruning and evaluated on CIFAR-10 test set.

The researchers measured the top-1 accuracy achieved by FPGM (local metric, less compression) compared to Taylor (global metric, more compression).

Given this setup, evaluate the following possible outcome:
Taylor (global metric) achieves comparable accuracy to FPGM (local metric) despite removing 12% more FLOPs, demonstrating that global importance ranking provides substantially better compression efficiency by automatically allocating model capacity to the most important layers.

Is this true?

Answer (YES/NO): NO